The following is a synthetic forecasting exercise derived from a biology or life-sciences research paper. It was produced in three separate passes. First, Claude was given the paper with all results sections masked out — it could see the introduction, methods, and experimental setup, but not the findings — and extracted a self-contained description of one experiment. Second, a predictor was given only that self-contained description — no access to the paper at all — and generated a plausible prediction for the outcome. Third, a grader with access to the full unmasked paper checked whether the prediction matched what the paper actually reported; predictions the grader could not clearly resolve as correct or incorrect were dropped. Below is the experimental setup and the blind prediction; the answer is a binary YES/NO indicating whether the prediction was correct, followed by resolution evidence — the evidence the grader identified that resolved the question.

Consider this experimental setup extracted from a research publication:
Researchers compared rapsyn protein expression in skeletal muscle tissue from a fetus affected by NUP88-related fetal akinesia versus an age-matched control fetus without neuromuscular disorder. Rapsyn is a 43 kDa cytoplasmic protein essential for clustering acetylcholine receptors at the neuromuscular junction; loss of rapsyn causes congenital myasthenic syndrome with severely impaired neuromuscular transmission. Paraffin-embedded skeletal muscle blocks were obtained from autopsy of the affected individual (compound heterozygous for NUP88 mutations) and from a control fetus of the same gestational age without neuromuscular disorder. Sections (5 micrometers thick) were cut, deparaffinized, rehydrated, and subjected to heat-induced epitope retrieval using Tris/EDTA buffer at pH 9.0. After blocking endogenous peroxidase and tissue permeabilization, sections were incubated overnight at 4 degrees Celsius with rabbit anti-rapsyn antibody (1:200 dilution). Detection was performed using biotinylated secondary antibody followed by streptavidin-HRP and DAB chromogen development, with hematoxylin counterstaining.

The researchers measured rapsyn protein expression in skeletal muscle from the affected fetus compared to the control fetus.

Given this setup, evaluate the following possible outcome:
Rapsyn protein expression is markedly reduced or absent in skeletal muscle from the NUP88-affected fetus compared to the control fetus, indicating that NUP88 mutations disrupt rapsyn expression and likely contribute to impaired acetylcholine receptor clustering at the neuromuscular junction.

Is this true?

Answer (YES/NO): YES